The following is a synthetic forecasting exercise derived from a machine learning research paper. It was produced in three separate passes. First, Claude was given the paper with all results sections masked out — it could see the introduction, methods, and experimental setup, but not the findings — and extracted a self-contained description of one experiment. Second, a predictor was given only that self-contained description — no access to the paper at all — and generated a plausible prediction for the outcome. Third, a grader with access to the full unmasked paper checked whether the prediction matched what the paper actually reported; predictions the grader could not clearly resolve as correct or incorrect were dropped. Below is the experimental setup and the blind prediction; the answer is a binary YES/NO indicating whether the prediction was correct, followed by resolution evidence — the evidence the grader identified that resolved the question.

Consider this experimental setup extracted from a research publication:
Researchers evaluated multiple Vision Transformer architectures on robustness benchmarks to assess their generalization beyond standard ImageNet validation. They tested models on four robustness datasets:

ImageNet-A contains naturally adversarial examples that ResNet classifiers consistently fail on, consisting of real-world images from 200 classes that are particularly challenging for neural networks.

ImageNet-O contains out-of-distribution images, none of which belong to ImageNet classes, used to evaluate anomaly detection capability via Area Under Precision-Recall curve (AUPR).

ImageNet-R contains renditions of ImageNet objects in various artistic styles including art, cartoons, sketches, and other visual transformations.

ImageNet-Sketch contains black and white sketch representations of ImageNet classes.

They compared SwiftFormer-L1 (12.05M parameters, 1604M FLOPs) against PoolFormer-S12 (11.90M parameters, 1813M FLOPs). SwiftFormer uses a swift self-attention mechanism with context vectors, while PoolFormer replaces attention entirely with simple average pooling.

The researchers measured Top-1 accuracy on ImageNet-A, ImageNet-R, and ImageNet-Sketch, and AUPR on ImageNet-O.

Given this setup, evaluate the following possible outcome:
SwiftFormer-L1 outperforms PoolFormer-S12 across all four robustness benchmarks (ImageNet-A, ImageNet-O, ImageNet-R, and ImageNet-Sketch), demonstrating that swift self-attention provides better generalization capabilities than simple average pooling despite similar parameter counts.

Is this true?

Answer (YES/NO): YES